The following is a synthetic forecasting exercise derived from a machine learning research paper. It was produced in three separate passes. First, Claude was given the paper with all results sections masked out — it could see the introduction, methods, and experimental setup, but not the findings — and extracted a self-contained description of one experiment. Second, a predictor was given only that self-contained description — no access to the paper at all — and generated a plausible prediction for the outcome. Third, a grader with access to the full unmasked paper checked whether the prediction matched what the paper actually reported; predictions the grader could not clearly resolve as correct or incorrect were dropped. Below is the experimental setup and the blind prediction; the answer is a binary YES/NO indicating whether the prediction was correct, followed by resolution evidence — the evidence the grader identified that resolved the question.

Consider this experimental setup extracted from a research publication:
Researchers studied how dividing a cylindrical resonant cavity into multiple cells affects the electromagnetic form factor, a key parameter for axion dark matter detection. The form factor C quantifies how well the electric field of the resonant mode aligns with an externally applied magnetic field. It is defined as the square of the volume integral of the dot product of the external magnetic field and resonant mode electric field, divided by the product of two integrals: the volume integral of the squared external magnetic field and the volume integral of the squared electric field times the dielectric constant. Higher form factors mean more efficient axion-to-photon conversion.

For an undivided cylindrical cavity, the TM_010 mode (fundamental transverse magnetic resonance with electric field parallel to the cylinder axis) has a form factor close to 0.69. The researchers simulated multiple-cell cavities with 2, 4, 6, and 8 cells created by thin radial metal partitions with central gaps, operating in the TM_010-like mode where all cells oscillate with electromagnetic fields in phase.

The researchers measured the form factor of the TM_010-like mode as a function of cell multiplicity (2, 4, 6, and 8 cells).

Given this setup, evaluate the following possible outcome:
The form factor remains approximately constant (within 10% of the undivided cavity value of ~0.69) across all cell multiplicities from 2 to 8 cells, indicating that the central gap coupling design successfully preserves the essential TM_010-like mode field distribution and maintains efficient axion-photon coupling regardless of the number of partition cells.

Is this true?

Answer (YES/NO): NO